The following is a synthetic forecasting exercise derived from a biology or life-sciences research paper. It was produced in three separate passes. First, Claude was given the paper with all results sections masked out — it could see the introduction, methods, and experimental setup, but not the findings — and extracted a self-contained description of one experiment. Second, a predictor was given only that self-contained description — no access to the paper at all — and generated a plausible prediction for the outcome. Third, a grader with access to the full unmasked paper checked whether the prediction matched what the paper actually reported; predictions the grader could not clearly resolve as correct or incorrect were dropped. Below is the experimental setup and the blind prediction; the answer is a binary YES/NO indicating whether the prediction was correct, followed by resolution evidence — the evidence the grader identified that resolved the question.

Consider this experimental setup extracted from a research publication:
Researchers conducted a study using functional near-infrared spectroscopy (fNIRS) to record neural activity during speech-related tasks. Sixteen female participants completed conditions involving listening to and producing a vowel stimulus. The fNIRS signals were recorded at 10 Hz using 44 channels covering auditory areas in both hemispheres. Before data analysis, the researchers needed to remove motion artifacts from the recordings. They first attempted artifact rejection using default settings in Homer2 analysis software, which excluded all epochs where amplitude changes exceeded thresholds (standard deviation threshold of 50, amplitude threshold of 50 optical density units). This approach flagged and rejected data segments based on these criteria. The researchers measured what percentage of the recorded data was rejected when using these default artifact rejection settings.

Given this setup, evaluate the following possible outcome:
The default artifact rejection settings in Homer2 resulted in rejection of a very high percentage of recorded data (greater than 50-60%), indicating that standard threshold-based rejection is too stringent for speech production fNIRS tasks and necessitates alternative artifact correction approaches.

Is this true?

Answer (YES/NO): NO